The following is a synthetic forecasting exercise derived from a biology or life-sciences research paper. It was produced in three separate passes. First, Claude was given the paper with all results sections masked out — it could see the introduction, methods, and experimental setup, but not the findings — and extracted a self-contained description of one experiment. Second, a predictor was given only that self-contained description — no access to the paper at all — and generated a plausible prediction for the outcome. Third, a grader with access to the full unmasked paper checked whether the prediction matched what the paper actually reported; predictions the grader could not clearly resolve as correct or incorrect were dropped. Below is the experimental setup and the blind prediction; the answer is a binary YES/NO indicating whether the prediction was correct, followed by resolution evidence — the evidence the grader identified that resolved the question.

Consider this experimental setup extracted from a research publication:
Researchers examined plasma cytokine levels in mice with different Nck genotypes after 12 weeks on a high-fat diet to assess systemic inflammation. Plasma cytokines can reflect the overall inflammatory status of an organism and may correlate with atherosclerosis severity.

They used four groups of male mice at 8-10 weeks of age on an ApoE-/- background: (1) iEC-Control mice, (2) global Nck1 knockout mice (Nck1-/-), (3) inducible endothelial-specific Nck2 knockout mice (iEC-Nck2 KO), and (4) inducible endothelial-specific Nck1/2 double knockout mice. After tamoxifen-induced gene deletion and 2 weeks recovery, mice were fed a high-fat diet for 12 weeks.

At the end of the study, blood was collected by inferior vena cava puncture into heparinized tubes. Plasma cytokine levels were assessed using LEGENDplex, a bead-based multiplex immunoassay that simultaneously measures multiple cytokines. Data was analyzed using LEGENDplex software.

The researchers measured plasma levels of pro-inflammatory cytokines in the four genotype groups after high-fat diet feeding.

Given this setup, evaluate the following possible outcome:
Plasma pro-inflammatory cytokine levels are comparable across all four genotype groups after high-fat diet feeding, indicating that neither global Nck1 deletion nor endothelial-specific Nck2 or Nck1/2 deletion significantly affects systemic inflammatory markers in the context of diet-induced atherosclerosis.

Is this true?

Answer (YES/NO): NO